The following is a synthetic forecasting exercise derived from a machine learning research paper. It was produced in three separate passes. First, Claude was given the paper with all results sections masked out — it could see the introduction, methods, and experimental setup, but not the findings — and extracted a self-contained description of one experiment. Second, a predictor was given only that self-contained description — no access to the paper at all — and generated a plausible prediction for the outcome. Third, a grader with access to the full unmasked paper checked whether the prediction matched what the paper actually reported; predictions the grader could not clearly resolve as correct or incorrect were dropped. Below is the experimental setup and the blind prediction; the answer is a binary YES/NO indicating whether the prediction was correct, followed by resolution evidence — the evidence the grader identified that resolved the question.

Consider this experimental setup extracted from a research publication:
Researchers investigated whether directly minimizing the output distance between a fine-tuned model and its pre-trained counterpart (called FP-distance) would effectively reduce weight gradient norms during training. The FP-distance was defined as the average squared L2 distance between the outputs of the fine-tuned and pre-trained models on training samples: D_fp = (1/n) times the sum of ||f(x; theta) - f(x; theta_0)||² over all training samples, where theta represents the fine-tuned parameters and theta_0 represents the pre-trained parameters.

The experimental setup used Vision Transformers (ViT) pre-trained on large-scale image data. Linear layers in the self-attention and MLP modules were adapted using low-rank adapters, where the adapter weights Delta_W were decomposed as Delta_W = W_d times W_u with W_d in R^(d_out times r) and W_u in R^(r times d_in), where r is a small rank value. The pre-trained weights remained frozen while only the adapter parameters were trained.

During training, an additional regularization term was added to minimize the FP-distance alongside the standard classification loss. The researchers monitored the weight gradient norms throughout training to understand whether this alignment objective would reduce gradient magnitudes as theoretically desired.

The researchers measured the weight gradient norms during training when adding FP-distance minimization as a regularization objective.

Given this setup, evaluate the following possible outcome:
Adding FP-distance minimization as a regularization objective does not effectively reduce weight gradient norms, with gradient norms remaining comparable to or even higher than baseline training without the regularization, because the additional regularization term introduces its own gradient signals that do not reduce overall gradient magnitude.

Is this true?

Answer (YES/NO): YES